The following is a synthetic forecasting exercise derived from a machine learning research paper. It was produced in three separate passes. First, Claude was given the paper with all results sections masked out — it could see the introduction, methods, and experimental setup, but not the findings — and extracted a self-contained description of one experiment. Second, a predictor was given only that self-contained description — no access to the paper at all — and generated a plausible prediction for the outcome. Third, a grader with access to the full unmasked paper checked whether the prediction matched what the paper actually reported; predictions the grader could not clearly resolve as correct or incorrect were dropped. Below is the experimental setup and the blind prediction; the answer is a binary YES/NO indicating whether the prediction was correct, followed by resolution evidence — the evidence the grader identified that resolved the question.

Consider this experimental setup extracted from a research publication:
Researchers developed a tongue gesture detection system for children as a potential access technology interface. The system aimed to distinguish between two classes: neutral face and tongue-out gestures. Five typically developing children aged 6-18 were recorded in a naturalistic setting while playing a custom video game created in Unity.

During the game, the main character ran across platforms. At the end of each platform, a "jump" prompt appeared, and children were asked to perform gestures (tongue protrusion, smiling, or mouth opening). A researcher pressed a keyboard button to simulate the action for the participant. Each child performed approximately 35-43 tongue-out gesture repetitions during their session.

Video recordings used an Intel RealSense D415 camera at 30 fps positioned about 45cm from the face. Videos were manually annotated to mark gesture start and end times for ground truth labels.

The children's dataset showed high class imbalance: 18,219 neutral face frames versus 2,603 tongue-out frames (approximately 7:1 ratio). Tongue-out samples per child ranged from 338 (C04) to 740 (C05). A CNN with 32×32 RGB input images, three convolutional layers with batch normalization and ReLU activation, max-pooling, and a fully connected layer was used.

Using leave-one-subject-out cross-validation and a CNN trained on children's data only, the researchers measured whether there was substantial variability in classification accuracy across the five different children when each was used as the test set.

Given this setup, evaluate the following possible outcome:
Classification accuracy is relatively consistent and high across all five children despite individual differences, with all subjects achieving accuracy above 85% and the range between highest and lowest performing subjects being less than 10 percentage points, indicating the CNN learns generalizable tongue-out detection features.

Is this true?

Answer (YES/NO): YES